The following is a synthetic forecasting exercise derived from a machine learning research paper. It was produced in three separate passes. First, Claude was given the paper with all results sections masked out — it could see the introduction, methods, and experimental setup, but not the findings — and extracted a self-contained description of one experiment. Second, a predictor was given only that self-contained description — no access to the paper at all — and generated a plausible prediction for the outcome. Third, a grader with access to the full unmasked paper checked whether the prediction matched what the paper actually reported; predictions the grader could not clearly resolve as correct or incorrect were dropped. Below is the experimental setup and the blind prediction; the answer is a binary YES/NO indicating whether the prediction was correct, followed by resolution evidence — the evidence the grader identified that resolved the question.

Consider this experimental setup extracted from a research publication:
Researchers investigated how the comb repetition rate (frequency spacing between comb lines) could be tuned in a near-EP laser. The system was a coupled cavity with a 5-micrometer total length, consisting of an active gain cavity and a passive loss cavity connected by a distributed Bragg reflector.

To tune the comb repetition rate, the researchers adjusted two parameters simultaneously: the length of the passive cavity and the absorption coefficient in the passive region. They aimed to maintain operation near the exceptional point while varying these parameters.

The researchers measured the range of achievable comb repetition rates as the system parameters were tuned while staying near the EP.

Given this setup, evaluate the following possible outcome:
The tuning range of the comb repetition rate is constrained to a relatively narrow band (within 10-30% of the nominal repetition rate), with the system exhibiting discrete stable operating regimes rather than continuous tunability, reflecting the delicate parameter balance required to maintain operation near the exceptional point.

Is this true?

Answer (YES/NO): NO